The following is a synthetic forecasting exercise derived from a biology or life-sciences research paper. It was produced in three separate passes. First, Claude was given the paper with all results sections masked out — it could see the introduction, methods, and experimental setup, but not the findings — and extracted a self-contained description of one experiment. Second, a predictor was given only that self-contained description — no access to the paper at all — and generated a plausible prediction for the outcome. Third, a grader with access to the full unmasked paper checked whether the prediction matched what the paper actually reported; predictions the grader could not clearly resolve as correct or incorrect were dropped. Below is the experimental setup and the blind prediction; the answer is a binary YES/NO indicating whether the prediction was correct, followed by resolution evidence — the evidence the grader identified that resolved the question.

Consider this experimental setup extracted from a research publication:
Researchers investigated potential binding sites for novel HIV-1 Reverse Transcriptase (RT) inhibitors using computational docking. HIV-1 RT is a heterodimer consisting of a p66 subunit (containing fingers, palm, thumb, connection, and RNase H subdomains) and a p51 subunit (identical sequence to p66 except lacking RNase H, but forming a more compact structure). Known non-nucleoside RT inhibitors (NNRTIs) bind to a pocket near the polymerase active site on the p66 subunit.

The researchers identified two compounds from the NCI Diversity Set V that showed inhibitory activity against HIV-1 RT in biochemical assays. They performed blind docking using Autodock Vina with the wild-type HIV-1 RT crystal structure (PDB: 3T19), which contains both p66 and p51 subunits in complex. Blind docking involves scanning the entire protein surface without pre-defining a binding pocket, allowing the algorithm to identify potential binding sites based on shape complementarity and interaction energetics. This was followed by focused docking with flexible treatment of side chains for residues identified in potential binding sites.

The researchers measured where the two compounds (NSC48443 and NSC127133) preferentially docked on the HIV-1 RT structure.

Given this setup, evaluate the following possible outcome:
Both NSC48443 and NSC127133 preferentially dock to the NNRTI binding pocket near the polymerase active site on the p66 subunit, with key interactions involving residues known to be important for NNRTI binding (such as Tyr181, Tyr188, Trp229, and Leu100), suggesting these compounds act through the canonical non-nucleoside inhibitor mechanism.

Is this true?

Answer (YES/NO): NO